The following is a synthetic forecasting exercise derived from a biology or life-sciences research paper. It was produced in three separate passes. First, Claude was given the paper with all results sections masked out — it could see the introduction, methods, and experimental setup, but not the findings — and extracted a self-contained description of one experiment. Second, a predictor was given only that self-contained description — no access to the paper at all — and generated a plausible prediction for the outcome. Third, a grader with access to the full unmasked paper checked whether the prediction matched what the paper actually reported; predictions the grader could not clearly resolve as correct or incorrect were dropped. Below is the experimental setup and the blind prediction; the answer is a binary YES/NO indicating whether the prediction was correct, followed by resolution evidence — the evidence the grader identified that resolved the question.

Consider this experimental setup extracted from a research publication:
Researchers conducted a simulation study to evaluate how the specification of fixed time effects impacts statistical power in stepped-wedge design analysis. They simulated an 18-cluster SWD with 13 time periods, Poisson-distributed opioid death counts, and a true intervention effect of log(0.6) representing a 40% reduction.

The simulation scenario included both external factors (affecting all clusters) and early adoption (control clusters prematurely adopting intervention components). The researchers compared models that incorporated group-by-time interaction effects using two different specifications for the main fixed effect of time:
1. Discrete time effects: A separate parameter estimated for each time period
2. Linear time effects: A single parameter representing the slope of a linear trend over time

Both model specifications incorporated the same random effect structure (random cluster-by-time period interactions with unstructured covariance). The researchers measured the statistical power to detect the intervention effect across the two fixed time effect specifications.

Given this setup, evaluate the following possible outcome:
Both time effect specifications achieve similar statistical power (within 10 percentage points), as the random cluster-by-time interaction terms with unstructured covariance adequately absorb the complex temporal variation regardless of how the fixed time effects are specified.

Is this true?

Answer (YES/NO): NO